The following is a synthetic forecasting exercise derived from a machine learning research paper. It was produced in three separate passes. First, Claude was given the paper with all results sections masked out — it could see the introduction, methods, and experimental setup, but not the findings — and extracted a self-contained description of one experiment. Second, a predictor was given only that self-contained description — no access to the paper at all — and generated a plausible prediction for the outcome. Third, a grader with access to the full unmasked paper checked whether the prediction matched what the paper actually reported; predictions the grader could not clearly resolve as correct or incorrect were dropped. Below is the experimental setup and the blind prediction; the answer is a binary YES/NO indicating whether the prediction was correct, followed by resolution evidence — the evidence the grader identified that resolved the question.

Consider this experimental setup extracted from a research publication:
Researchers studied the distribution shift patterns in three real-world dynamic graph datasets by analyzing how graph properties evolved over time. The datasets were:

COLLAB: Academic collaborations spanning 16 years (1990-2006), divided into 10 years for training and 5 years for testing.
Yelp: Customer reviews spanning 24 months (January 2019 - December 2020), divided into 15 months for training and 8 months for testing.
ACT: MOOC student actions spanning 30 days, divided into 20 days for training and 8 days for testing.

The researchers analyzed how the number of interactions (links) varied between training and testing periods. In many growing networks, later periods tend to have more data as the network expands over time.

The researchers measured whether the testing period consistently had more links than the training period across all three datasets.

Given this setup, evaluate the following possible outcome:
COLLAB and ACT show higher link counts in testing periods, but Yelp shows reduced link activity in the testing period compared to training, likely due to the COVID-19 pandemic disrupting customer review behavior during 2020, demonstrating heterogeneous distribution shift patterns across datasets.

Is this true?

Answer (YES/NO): NO